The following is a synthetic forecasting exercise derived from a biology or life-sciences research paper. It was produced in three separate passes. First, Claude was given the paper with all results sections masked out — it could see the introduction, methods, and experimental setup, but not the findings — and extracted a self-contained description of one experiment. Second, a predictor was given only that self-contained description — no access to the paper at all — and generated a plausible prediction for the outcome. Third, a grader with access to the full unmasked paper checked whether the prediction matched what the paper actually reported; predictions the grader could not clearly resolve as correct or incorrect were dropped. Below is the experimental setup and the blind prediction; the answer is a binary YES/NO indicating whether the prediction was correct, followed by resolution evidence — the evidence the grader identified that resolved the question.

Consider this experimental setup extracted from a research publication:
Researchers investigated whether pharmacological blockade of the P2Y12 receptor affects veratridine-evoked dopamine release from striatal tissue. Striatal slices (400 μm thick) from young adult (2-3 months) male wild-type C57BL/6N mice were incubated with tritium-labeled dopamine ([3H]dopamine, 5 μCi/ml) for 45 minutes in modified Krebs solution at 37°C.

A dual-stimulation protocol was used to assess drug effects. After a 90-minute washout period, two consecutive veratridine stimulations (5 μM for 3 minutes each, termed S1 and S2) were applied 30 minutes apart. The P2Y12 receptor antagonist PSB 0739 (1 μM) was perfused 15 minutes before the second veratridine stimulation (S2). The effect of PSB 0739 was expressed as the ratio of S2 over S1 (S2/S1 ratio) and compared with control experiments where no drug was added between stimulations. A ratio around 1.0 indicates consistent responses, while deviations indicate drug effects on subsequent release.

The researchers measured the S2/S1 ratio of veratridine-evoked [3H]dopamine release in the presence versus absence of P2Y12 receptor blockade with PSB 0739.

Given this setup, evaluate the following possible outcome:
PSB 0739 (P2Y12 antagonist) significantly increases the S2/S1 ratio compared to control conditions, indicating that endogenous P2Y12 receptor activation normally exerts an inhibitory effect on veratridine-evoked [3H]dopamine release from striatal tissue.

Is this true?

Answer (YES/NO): NO